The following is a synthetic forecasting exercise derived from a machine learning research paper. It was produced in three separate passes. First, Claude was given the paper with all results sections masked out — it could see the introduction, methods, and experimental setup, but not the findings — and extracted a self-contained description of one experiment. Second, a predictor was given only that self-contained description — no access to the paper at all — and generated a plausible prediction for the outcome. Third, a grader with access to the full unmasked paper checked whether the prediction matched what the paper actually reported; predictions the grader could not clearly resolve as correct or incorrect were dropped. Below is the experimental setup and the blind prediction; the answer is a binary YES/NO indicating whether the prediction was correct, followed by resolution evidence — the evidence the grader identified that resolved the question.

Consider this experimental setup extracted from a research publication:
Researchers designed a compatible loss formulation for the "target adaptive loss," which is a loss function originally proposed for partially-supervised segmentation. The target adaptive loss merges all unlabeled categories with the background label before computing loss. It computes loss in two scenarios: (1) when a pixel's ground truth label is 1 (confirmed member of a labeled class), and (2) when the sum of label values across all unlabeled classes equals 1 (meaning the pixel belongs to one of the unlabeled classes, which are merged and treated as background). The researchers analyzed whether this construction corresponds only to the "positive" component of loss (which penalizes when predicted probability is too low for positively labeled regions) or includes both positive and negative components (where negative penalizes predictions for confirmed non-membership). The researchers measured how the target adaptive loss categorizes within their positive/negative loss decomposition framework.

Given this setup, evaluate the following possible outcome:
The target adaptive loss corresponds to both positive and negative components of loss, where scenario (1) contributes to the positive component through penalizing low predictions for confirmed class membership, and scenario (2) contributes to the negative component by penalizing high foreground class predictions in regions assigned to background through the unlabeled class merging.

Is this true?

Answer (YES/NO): NO